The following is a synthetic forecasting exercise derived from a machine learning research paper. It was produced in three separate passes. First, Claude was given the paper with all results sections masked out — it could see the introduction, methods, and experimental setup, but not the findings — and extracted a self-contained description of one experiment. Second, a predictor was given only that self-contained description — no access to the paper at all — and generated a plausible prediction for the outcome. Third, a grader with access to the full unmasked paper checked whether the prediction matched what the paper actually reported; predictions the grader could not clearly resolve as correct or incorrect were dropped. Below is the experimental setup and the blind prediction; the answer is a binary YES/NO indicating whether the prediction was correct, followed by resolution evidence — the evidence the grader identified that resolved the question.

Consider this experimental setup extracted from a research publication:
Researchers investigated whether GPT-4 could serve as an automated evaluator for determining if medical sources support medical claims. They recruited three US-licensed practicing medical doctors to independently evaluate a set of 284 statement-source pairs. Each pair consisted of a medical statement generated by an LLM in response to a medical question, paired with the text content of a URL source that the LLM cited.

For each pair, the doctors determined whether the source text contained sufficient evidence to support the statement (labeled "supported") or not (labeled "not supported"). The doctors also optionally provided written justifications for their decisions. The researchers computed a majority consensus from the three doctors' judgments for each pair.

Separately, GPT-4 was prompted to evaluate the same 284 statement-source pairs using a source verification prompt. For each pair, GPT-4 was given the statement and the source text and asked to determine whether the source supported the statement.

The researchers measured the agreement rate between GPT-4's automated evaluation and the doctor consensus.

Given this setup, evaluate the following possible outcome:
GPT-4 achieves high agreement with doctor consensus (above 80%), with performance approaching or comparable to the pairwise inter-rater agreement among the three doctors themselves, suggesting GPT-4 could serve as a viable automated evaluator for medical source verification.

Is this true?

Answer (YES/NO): YES